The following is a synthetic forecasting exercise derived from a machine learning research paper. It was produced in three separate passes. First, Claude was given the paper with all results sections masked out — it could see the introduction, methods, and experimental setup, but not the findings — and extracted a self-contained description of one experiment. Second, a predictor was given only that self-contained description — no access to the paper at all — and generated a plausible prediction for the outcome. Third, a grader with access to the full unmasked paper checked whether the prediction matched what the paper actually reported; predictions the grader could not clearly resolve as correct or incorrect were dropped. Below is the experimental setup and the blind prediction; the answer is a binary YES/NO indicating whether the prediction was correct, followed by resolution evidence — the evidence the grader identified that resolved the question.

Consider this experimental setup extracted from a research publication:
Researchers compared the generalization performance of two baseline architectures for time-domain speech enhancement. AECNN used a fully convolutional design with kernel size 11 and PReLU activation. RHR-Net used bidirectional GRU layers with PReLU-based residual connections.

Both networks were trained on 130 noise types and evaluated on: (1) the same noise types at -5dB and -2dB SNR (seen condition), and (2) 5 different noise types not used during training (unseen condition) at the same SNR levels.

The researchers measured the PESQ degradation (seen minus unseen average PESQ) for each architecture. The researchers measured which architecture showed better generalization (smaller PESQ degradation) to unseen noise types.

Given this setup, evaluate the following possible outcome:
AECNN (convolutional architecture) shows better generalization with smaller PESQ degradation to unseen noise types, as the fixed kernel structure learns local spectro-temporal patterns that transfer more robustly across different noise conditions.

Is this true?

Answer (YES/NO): NO